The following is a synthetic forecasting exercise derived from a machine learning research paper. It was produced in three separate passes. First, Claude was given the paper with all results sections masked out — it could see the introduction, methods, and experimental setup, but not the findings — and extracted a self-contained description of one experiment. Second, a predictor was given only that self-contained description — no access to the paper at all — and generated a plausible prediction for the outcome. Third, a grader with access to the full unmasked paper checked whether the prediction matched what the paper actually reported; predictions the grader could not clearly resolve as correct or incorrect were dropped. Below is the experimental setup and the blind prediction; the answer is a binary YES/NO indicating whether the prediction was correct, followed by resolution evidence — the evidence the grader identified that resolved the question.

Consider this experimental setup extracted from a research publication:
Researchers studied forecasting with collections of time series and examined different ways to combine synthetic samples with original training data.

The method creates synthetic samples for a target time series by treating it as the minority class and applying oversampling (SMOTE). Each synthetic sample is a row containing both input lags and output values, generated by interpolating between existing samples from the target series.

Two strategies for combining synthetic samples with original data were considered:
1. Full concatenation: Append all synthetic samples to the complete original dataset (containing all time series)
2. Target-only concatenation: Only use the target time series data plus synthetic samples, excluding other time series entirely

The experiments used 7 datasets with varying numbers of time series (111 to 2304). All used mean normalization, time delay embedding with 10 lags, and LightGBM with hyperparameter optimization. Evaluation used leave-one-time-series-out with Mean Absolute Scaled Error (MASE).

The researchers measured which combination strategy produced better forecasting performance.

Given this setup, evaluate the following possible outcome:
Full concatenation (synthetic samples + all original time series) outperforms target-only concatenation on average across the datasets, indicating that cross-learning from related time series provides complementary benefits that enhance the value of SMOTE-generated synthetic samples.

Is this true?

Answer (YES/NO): YES